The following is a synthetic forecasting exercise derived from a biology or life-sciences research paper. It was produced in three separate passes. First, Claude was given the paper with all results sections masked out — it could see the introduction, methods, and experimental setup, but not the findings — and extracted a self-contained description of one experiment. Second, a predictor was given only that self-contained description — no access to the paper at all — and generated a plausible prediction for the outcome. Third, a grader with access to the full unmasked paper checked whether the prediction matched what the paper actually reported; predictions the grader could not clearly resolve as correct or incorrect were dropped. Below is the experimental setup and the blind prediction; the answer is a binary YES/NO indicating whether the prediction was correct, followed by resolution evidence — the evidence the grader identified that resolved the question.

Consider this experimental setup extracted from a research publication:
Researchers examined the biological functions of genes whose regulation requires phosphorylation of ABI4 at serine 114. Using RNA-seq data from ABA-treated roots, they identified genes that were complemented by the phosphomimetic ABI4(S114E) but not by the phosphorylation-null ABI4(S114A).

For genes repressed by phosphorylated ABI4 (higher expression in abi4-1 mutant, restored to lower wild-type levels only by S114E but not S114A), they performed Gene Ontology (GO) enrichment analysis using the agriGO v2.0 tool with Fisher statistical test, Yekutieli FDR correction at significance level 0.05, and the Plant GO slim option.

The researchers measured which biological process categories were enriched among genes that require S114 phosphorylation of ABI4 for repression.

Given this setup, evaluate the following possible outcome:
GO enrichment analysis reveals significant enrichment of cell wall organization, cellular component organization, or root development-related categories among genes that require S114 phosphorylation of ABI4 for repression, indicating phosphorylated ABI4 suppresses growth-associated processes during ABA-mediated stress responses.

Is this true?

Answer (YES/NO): NO